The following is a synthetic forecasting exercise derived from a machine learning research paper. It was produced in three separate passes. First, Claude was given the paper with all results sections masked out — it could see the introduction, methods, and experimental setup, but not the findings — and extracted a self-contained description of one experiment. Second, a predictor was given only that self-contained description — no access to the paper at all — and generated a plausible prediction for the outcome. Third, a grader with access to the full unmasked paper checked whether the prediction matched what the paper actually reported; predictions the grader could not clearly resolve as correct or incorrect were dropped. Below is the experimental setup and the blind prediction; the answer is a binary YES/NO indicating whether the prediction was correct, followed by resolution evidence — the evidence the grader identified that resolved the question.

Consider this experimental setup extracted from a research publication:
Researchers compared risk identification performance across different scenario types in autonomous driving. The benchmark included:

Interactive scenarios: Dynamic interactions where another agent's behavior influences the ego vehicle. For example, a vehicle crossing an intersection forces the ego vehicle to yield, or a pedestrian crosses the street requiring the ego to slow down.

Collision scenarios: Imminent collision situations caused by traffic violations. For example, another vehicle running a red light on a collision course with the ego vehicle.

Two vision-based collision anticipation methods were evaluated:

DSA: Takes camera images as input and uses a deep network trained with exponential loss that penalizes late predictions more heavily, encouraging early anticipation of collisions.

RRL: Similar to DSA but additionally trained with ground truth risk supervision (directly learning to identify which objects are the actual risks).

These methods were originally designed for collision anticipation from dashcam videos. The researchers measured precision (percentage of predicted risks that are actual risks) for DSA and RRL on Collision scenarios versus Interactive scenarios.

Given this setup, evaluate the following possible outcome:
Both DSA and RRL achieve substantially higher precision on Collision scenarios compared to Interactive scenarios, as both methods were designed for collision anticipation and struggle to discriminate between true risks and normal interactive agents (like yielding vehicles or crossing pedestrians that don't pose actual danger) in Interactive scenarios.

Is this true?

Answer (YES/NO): YES